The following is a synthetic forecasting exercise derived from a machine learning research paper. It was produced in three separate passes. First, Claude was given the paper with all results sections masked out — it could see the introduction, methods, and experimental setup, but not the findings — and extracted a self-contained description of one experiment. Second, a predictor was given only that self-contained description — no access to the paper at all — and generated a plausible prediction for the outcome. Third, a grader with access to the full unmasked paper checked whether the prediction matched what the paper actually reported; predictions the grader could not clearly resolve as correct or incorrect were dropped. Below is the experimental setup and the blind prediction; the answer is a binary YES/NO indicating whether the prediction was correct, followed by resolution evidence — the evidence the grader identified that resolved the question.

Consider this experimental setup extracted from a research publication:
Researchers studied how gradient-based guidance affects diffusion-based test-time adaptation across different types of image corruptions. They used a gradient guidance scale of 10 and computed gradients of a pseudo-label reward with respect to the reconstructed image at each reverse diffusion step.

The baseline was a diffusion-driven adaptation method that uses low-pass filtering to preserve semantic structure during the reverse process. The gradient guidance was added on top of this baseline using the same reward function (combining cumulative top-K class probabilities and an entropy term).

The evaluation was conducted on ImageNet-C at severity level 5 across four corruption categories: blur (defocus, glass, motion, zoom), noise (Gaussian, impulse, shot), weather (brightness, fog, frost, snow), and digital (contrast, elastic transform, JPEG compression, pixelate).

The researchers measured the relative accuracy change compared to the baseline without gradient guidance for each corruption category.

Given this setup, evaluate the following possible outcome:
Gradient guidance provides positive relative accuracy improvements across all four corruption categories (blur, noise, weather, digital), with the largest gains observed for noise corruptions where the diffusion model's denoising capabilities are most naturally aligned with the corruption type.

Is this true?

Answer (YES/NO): NO